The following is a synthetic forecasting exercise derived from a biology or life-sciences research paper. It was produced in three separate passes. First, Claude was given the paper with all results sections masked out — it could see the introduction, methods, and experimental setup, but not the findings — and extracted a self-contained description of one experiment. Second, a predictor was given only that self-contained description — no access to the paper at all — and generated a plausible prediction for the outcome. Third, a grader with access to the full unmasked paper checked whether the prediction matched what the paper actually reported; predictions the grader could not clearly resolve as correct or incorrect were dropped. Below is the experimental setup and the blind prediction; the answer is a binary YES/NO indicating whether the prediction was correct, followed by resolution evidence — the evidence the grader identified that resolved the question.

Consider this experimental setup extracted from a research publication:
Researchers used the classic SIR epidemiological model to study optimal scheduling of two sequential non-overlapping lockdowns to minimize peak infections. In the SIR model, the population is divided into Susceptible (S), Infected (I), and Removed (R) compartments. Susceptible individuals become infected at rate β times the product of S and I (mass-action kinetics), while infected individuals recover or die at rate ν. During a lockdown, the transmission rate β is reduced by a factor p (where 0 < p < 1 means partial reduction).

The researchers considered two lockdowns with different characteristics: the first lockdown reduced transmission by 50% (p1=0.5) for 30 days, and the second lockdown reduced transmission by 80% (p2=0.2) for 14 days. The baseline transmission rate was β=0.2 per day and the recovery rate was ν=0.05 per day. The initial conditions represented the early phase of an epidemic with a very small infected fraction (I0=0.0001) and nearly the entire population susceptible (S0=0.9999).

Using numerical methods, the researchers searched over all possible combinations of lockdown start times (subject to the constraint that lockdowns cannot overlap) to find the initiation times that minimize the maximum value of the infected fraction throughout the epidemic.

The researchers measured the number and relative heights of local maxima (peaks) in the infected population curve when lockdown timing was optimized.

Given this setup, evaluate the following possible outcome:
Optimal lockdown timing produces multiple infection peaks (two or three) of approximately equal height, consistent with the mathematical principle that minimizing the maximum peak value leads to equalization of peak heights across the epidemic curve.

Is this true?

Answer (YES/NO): YES